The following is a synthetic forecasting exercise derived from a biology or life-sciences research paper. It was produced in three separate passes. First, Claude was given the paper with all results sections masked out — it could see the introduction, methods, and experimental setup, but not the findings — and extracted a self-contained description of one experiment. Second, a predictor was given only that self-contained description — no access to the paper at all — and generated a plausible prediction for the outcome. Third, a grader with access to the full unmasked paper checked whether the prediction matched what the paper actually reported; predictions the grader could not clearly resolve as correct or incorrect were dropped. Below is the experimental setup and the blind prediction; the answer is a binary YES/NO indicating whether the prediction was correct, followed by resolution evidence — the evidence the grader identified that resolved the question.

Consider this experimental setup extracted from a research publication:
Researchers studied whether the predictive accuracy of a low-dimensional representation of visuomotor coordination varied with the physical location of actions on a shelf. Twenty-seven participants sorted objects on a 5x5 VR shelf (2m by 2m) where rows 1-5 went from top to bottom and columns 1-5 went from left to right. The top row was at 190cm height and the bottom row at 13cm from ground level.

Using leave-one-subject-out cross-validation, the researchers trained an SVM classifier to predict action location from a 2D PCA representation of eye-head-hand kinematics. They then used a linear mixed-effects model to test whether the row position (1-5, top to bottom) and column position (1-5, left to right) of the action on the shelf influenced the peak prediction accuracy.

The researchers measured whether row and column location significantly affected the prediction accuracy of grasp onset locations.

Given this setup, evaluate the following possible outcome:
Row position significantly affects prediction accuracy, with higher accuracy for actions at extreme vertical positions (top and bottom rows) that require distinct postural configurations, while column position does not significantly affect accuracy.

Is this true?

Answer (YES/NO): NO